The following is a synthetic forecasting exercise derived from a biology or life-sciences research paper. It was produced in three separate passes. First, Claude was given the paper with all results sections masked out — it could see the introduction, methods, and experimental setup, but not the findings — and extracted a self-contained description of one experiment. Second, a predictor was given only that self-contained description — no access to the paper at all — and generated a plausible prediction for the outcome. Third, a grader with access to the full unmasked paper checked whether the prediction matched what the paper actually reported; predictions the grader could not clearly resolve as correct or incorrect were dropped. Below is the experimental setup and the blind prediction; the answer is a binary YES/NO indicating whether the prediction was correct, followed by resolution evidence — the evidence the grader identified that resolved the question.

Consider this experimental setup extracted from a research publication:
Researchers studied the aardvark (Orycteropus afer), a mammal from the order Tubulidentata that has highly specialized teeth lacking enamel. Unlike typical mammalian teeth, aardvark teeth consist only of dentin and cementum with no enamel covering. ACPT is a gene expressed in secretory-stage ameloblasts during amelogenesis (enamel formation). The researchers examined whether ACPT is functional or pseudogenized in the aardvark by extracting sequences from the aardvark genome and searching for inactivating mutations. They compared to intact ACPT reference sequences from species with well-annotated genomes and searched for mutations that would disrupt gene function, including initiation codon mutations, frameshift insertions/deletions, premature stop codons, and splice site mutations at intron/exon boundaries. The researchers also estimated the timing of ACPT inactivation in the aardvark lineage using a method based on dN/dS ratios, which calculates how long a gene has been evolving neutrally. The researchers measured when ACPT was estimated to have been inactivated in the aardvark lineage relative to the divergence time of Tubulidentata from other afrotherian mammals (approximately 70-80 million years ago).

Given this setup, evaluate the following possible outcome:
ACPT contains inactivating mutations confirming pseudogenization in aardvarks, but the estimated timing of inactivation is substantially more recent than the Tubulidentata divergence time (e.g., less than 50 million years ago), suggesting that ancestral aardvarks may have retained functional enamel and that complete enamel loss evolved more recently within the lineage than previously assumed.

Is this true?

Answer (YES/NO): YES